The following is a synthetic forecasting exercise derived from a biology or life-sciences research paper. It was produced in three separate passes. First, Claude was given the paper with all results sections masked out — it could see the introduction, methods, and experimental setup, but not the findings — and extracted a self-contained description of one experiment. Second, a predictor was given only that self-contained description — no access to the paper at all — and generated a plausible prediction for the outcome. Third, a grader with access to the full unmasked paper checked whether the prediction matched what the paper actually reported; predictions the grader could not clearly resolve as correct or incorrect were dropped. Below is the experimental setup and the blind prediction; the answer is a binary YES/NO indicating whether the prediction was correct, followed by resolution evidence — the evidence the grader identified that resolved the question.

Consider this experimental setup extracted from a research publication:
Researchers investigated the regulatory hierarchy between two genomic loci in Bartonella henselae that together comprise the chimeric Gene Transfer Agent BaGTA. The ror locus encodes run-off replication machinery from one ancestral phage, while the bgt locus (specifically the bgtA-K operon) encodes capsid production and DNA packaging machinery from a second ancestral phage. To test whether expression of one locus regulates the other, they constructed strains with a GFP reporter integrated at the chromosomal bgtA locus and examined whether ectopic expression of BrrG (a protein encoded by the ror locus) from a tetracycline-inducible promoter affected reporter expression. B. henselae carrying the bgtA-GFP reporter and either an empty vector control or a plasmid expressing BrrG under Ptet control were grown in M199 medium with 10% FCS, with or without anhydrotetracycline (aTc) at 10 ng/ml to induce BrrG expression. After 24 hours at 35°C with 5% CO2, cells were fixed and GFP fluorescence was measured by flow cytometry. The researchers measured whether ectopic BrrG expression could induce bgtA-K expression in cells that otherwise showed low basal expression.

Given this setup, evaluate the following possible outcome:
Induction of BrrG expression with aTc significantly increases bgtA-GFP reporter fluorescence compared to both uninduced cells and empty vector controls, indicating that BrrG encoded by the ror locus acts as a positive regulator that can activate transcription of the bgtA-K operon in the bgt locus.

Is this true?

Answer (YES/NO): YES